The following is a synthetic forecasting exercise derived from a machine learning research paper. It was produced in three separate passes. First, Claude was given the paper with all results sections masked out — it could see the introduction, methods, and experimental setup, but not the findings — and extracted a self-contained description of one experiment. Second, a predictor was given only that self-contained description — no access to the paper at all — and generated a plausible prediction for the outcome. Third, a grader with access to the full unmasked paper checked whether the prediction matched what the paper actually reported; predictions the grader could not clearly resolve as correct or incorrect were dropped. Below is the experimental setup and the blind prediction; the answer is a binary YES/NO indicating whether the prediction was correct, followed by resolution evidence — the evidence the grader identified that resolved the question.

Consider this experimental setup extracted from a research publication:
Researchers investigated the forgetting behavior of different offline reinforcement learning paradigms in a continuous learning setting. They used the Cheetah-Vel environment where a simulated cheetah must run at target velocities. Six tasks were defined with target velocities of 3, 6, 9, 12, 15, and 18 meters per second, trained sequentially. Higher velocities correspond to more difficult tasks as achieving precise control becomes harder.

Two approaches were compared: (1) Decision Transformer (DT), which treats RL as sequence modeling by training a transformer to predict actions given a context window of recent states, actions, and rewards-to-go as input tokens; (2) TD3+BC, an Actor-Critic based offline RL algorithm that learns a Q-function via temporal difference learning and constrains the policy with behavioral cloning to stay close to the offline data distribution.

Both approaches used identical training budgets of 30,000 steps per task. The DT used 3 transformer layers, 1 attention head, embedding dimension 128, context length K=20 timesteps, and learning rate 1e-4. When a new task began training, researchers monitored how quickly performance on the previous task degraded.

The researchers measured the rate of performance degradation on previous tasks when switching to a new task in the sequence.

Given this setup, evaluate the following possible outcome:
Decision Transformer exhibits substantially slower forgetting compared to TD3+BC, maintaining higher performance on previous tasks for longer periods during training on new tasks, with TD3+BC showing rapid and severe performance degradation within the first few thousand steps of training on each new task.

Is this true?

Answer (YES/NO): NO